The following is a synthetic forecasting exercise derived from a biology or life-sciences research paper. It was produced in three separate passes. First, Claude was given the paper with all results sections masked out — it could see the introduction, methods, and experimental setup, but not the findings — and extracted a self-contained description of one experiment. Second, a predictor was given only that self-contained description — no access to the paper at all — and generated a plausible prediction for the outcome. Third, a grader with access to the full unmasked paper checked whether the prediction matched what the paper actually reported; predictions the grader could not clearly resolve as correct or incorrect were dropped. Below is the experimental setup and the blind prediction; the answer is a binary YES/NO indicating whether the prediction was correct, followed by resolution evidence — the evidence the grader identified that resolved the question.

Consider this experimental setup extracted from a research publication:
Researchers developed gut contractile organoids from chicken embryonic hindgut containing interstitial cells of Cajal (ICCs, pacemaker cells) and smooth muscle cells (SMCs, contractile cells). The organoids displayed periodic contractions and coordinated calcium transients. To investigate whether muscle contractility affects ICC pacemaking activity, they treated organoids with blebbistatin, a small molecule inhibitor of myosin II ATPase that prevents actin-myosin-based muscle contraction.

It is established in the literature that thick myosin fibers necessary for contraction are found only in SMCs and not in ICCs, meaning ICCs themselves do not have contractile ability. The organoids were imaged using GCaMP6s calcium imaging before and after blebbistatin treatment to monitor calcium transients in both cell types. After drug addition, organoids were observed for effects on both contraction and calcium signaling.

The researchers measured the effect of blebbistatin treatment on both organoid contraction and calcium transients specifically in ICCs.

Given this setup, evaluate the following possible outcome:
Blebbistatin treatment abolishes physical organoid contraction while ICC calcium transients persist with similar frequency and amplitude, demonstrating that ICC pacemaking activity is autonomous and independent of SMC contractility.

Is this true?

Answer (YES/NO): NO